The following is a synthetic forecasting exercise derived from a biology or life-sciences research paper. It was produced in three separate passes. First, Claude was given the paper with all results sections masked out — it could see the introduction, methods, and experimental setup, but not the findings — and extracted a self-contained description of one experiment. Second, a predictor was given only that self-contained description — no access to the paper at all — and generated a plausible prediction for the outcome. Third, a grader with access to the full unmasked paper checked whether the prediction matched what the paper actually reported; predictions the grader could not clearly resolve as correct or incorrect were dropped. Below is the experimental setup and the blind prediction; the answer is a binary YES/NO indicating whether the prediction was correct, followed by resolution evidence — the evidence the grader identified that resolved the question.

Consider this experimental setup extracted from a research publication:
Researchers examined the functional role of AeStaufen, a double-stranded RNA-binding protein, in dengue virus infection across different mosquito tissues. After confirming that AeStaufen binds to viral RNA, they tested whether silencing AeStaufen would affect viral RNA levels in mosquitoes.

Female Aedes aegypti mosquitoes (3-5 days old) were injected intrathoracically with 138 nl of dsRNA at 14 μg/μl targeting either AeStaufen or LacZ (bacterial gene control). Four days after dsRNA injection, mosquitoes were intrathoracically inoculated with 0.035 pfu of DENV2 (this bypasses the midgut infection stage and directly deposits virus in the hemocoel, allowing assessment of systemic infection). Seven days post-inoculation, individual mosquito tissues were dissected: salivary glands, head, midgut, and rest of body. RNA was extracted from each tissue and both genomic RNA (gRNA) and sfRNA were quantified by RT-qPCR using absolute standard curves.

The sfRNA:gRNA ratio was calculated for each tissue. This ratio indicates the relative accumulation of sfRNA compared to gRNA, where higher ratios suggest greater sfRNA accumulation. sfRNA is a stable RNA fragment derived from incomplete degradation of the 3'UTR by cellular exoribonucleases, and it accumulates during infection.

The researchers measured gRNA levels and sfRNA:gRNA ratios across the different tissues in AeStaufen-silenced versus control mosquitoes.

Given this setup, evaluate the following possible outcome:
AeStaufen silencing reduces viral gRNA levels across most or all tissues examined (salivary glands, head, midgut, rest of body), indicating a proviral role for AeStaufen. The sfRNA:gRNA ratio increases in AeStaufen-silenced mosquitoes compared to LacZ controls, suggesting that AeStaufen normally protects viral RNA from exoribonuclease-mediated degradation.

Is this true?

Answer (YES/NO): NO